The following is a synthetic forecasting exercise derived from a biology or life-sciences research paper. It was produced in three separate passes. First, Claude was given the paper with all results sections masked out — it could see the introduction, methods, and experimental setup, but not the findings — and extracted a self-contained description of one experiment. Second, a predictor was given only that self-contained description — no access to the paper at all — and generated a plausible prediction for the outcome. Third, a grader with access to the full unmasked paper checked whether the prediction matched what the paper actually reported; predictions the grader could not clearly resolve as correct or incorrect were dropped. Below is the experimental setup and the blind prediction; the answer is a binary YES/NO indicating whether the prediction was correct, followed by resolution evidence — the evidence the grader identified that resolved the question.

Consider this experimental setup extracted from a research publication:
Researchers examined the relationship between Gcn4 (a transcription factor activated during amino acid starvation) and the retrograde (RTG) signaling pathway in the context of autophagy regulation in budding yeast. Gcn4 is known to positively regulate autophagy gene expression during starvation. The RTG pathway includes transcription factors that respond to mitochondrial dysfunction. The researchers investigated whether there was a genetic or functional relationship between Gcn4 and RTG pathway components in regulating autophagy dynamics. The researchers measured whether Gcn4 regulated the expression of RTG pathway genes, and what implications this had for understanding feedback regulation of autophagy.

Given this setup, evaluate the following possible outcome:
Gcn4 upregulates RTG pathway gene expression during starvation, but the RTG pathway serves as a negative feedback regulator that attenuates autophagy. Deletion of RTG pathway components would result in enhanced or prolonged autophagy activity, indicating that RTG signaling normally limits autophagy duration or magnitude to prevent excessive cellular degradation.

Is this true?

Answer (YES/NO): YES